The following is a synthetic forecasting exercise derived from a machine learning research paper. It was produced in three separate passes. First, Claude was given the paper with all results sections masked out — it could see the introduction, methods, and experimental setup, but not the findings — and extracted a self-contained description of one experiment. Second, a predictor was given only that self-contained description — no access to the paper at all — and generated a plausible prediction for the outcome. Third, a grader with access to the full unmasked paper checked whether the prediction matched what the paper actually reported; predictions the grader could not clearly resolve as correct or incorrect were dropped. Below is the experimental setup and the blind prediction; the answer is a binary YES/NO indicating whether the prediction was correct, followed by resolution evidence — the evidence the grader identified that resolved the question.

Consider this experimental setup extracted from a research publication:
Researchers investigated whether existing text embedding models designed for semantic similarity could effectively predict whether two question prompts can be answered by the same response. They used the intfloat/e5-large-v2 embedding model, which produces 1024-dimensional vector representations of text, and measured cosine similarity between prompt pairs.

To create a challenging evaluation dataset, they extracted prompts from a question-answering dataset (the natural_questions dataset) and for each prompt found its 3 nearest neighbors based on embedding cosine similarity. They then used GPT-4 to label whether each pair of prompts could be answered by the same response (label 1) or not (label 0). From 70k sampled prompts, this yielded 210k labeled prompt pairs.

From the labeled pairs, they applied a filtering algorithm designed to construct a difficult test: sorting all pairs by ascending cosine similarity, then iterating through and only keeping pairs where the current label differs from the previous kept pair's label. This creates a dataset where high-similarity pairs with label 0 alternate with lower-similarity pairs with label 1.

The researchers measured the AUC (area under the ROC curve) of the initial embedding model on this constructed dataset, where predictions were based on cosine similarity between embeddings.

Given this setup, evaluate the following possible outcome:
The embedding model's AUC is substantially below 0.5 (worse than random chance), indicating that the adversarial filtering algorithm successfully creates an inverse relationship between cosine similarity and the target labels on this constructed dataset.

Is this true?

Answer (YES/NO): NO